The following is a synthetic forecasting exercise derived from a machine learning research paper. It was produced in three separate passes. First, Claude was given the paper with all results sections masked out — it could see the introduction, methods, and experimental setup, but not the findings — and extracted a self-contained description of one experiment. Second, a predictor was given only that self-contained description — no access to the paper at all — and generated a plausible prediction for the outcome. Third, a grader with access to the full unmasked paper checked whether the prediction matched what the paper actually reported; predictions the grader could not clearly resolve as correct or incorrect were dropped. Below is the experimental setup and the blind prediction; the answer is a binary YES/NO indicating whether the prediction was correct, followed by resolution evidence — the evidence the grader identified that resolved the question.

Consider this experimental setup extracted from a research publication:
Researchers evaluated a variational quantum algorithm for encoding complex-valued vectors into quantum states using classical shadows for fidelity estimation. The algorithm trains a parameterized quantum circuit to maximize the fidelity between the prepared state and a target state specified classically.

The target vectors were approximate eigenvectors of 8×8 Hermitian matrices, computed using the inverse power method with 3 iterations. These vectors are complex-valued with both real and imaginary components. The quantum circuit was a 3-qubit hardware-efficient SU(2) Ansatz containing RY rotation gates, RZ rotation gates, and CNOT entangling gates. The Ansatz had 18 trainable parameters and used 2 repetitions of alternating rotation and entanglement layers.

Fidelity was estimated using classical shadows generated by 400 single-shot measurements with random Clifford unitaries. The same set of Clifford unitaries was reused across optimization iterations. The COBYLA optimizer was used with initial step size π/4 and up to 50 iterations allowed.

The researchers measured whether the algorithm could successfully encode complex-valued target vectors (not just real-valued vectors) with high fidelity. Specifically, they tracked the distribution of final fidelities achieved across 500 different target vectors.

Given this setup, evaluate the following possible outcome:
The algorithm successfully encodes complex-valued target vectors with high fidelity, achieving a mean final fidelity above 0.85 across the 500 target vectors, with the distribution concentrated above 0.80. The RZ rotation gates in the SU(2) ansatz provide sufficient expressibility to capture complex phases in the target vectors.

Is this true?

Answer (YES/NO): NO